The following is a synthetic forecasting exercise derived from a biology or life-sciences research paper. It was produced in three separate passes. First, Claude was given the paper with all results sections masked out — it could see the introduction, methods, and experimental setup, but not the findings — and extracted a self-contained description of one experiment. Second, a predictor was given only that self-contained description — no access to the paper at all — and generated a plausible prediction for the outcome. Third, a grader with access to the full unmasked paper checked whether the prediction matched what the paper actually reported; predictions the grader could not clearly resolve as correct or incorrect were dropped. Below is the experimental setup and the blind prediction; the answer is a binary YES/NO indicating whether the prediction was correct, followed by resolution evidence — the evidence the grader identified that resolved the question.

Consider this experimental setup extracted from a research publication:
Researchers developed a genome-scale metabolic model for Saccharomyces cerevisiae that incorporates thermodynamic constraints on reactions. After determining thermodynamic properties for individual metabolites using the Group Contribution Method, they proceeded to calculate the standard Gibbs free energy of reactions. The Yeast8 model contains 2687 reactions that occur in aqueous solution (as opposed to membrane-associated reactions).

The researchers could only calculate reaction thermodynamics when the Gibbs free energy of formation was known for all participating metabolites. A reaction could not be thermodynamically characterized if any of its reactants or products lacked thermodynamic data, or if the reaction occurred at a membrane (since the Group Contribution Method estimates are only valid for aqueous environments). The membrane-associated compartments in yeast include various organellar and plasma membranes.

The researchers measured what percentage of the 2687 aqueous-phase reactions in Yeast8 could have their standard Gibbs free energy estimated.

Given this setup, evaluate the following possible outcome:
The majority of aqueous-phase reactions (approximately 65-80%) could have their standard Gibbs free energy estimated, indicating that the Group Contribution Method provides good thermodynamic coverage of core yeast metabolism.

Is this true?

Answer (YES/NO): YES